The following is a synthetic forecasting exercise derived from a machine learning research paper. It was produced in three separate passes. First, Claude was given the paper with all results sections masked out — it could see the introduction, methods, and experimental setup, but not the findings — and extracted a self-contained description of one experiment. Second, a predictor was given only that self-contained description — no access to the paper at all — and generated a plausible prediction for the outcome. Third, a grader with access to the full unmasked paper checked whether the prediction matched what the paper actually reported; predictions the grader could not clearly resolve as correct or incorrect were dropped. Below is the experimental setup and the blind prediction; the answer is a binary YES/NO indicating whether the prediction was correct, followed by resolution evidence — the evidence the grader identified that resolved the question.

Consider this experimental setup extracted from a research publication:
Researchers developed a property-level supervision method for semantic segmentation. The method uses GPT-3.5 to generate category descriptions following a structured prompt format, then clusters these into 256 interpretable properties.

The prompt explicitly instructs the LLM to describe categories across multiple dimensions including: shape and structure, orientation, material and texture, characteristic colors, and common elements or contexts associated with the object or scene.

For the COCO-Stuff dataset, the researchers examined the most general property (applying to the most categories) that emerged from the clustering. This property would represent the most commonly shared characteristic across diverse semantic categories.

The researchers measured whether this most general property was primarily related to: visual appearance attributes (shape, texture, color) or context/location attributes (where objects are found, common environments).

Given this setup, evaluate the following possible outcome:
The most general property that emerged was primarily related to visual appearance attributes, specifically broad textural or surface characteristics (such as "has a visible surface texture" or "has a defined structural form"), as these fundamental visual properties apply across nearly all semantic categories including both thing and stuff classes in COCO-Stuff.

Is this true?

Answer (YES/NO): NO